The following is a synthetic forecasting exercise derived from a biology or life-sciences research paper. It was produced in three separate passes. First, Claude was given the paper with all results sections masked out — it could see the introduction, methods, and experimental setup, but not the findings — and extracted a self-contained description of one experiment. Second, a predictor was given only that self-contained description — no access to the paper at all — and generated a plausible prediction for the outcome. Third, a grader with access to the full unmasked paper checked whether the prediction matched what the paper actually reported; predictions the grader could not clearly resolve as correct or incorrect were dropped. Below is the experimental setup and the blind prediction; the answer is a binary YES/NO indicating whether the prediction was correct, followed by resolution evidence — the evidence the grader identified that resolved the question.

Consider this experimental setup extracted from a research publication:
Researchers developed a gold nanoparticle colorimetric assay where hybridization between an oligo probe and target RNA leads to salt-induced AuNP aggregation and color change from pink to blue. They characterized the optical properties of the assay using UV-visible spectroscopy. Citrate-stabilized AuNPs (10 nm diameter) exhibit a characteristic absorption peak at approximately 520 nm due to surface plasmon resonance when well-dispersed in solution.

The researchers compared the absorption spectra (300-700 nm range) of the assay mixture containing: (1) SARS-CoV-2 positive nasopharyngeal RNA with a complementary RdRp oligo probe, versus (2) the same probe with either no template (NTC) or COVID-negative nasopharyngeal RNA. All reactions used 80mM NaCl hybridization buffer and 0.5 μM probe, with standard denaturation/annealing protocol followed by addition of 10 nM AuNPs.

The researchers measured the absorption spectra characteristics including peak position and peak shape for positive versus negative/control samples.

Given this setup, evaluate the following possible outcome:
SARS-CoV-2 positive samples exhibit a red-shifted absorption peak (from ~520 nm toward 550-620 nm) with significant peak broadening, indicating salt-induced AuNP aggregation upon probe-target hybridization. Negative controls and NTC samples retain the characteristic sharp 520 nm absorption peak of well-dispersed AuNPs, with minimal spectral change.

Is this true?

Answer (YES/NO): YES